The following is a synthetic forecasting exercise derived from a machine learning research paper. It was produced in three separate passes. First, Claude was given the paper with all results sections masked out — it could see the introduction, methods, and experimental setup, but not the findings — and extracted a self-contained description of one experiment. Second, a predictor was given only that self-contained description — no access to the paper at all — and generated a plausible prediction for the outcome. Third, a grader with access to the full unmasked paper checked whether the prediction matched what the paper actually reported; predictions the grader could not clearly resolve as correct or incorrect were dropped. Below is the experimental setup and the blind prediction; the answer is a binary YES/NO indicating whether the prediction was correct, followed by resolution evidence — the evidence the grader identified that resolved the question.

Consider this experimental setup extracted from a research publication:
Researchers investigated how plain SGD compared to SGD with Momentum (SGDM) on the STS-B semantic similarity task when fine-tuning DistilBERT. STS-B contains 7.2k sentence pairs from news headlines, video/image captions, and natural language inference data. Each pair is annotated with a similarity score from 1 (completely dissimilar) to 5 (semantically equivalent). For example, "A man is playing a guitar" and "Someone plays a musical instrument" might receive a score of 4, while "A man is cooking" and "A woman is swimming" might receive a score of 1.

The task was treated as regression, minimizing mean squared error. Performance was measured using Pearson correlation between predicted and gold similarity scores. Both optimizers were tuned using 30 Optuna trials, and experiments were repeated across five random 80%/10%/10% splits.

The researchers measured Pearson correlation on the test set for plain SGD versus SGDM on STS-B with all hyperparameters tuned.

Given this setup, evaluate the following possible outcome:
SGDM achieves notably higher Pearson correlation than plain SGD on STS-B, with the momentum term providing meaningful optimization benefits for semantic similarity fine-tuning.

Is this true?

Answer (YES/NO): YES